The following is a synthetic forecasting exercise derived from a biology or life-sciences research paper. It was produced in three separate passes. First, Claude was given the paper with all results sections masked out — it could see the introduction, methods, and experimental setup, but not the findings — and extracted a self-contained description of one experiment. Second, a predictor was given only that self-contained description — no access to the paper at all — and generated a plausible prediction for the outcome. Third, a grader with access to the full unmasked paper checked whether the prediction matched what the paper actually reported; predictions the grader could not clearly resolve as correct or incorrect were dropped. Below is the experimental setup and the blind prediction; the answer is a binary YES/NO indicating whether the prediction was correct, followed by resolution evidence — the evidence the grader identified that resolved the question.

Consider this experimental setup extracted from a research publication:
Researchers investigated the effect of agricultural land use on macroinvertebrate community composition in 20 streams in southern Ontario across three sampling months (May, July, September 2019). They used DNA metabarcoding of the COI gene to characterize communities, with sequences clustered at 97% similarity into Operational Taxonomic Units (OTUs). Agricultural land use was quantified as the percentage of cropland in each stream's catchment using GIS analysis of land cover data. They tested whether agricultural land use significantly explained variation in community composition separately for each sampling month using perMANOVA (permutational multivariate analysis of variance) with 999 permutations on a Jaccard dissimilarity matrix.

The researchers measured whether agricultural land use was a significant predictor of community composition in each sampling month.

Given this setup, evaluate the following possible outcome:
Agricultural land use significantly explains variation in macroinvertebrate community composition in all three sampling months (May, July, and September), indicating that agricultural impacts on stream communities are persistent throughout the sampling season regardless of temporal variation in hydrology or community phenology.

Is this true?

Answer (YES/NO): NO